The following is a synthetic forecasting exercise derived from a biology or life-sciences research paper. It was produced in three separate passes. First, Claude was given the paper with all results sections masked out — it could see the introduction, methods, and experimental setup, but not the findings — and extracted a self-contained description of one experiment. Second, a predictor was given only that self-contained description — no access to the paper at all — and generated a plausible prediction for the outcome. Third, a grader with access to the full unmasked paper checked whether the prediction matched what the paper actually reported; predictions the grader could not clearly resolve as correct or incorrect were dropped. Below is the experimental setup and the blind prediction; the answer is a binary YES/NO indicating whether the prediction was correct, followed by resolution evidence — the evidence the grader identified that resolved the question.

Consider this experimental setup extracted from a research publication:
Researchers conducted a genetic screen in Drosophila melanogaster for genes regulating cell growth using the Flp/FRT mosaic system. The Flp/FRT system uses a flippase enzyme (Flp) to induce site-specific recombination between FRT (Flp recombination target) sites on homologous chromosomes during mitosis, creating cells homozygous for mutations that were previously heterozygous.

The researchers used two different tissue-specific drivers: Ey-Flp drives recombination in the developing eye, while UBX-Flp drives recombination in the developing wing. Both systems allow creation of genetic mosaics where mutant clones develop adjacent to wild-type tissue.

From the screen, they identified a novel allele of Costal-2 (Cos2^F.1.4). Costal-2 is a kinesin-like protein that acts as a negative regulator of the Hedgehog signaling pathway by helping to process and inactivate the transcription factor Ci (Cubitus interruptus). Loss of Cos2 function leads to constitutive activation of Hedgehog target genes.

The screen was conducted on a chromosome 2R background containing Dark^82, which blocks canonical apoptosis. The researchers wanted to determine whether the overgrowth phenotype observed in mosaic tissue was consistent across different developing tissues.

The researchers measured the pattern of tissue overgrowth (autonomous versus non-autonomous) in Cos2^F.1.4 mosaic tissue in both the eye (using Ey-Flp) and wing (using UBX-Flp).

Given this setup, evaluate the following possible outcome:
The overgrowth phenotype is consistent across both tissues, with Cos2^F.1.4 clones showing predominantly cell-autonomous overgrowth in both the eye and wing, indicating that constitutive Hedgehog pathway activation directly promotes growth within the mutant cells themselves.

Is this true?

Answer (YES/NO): NO